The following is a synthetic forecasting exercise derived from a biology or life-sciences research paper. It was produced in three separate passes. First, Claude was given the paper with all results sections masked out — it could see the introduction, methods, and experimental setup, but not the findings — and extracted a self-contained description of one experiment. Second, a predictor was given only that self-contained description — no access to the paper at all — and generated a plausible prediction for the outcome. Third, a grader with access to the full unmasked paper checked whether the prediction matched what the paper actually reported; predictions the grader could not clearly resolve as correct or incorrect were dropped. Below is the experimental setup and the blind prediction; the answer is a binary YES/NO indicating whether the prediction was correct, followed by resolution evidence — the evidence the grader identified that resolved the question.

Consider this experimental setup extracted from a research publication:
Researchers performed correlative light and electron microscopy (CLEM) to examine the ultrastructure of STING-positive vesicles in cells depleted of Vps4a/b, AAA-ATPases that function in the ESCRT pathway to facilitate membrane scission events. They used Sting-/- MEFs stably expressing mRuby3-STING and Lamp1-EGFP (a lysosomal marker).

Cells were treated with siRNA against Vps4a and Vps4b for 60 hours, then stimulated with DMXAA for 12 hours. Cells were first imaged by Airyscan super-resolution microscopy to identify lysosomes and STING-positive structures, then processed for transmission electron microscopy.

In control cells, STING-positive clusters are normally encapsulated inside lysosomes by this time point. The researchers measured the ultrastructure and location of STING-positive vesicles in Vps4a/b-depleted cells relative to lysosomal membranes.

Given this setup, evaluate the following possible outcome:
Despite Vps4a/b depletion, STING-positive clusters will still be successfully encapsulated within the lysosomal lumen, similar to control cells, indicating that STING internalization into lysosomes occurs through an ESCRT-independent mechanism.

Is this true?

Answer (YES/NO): NO